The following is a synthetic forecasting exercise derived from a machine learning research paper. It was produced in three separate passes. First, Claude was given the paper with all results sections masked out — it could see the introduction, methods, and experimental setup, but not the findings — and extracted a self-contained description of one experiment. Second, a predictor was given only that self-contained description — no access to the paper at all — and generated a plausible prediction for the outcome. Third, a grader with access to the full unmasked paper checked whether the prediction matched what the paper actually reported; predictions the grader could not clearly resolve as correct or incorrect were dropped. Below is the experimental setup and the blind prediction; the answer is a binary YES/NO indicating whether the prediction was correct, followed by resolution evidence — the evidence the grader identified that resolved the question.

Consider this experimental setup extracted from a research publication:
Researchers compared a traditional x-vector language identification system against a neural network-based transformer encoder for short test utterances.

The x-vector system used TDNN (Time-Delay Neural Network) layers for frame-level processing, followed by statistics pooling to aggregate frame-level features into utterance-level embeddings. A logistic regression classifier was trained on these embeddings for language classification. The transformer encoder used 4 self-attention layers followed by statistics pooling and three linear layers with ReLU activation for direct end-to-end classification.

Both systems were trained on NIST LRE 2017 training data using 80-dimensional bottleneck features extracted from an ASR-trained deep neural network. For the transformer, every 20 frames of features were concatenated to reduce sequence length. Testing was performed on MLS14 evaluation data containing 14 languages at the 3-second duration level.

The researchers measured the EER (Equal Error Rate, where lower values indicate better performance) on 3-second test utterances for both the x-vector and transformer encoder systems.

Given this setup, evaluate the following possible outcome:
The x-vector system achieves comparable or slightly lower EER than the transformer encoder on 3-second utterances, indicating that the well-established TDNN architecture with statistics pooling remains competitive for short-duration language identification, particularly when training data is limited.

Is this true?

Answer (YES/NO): NO